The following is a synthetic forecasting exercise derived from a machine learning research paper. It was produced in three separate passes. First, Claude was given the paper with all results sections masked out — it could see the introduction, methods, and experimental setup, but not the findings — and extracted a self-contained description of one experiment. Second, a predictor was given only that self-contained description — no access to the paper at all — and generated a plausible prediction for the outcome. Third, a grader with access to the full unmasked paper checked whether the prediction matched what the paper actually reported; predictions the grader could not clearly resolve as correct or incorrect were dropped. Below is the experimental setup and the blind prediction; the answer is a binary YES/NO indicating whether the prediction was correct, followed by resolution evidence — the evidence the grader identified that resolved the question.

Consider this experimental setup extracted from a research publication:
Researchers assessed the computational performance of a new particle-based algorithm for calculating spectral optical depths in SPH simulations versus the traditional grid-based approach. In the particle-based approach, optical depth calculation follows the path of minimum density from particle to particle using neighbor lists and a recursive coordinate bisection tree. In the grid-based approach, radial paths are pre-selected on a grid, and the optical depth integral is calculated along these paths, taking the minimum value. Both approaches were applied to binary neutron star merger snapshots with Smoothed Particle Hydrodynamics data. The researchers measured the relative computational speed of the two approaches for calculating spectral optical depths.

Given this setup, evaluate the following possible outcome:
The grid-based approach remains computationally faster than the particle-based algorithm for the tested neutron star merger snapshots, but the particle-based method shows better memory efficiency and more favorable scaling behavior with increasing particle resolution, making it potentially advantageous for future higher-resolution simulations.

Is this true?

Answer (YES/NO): NO